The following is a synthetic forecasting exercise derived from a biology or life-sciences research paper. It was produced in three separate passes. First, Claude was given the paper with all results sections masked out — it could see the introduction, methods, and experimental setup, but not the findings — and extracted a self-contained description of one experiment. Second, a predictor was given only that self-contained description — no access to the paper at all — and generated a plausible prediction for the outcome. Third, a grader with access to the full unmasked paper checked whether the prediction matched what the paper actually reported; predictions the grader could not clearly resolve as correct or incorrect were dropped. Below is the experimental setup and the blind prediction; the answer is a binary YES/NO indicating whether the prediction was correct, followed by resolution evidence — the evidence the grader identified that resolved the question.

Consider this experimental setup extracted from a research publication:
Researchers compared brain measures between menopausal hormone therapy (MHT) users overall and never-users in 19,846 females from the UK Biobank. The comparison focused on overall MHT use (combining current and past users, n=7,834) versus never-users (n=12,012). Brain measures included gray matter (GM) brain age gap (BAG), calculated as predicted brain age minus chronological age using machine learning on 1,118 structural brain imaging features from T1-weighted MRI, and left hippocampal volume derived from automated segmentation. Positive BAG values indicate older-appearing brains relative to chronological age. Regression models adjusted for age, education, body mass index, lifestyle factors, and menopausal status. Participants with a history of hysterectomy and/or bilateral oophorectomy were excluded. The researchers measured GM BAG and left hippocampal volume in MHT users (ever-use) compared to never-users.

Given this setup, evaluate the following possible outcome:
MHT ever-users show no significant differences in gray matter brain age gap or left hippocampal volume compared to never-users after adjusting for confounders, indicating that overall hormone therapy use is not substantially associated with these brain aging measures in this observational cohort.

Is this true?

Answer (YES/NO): NO